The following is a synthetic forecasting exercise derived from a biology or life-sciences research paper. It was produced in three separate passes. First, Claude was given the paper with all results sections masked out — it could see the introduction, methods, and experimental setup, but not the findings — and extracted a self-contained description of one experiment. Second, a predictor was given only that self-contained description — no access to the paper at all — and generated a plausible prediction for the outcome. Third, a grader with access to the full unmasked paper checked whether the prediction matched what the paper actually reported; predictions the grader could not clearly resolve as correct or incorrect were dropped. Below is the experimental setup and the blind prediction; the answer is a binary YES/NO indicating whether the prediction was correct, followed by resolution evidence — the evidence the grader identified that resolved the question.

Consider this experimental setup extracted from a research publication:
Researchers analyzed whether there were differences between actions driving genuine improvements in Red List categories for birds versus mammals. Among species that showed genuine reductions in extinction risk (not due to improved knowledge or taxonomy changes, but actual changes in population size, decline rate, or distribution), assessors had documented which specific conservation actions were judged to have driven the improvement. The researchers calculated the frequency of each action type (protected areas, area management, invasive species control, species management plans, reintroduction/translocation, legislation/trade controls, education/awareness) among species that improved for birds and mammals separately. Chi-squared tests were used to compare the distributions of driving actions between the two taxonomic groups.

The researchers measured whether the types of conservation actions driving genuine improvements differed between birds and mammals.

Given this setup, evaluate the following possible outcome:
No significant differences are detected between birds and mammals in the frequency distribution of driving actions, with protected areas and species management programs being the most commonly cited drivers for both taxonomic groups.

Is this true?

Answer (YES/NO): NO